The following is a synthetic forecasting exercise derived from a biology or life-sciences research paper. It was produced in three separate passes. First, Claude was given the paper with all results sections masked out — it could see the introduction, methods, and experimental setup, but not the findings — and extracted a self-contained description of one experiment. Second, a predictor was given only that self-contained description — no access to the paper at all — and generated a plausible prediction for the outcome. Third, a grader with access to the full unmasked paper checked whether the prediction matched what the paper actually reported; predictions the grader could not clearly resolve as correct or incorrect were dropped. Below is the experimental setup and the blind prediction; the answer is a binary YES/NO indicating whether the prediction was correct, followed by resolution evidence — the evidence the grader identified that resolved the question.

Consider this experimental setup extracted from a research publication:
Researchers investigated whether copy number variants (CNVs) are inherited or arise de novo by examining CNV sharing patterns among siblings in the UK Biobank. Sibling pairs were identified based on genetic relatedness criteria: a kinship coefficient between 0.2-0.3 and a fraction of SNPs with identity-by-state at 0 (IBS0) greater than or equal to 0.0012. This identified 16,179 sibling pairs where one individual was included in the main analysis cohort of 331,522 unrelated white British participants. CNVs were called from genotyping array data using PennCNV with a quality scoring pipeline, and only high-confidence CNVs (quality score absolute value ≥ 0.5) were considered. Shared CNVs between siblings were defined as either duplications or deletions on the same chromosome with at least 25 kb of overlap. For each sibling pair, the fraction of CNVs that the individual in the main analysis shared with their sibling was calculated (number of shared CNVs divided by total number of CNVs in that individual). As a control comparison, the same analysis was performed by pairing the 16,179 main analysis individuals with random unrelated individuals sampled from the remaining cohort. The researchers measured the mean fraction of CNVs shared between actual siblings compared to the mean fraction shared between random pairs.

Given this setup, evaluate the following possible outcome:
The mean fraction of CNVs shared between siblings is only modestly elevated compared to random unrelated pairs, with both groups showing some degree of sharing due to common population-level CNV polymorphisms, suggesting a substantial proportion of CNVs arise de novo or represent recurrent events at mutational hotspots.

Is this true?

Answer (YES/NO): NO